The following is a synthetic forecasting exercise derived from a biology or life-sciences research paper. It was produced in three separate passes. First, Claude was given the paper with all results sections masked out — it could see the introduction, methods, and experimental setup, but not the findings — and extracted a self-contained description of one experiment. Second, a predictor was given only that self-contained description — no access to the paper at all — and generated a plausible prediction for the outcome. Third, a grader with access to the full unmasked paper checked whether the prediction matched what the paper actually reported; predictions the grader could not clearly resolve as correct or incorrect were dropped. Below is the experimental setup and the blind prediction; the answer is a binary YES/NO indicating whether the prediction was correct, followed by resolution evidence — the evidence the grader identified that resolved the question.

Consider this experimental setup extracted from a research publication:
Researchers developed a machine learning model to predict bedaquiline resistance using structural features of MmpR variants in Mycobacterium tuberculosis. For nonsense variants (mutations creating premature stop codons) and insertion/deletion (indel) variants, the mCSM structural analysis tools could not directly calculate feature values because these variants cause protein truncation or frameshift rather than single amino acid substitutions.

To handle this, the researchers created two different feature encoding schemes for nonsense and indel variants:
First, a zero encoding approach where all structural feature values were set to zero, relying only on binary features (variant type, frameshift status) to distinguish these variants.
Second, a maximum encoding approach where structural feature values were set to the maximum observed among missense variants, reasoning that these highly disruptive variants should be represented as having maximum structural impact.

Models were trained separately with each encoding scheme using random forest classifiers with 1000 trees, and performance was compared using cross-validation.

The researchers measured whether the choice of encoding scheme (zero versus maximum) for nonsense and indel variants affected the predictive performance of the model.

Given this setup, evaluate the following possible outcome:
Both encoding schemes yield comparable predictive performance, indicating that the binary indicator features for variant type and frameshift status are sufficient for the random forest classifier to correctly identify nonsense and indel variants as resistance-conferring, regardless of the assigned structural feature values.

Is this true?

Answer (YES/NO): NO